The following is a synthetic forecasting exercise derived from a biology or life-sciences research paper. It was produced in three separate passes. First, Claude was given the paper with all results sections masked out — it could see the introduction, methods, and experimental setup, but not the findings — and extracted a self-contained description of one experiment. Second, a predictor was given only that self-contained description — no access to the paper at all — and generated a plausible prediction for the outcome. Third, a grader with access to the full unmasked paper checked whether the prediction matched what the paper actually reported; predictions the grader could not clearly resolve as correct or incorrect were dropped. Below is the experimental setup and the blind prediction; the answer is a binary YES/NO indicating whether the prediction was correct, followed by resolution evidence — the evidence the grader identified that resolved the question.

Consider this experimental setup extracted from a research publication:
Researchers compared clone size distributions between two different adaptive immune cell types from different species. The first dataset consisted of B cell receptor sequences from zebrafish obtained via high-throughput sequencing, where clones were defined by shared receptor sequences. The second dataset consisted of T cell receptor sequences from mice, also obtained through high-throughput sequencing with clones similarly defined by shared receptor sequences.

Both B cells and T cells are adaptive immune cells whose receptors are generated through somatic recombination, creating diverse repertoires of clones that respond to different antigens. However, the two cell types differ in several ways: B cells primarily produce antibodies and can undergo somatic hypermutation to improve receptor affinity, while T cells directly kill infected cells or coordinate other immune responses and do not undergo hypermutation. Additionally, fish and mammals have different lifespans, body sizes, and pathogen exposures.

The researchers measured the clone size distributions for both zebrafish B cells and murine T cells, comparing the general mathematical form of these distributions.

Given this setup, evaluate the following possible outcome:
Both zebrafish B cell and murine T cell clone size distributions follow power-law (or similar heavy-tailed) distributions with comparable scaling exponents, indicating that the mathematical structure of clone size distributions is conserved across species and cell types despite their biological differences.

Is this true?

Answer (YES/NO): YES